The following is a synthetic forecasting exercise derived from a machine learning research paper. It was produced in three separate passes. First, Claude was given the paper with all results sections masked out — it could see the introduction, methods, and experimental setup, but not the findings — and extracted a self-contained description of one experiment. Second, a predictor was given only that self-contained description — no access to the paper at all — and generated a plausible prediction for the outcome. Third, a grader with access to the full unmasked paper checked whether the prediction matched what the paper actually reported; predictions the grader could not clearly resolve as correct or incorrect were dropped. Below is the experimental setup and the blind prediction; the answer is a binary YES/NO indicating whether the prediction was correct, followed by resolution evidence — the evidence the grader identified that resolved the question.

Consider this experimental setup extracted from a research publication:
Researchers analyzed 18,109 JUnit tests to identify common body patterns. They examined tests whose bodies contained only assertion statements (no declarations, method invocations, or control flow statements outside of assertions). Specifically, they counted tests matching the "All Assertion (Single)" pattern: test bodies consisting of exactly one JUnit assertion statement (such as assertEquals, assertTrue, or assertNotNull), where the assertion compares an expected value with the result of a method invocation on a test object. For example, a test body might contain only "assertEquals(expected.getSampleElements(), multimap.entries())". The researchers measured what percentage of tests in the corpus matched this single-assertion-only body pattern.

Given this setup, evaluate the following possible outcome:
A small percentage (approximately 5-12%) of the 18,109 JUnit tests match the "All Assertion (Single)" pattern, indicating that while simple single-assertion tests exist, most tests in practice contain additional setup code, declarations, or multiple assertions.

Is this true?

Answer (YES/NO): YES